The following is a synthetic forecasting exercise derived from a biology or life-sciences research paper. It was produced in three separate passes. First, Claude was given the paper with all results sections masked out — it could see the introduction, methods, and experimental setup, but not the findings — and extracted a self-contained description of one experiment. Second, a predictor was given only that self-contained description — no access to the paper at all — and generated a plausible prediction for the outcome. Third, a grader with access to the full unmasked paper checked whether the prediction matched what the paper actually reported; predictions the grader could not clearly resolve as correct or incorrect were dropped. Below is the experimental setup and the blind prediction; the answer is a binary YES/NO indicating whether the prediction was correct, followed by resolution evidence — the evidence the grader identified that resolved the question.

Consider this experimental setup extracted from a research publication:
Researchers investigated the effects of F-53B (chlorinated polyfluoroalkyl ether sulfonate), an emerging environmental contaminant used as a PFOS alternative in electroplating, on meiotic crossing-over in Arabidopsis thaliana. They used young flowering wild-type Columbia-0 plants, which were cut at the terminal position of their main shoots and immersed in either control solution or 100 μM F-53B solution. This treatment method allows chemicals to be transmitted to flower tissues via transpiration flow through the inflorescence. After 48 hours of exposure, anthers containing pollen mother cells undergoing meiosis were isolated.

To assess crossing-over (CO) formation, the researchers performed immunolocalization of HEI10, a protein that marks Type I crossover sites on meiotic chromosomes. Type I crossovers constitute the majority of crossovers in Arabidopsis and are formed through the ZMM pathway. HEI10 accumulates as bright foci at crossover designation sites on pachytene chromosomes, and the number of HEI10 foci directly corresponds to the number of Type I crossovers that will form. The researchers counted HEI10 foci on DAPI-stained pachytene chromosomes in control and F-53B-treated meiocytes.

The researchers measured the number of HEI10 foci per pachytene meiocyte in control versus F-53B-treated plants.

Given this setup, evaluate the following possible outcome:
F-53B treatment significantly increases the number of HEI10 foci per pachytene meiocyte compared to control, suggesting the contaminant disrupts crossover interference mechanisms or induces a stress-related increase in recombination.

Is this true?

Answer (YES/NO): NO